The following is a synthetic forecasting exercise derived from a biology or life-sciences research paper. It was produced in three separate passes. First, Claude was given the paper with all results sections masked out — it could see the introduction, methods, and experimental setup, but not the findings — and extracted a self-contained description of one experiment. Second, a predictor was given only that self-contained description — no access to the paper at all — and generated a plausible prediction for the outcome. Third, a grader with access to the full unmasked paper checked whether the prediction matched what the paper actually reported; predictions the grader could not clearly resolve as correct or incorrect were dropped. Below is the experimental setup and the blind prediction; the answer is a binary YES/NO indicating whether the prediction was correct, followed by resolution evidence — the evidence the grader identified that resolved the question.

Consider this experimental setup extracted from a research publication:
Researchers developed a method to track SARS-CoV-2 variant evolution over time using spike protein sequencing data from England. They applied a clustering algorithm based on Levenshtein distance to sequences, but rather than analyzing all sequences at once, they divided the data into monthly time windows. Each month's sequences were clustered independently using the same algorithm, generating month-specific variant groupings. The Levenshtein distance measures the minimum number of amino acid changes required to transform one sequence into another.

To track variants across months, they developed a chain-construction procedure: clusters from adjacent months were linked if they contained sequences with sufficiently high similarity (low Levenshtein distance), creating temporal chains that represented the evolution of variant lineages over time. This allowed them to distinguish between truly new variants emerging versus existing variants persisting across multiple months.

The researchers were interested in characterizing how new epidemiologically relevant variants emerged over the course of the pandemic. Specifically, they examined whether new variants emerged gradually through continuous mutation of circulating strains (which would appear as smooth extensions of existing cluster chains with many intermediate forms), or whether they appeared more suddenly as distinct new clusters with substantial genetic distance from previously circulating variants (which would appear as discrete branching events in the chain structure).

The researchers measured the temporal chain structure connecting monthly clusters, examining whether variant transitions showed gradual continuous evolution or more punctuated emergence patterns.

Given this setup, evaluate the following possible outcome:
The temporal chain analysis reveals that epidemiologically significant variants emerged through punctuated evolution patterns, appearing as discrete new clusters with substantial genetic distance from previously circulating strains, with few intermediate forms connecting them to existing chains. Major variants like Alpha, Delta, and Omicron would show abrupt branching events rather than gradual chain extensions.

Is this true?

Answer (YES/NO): YES